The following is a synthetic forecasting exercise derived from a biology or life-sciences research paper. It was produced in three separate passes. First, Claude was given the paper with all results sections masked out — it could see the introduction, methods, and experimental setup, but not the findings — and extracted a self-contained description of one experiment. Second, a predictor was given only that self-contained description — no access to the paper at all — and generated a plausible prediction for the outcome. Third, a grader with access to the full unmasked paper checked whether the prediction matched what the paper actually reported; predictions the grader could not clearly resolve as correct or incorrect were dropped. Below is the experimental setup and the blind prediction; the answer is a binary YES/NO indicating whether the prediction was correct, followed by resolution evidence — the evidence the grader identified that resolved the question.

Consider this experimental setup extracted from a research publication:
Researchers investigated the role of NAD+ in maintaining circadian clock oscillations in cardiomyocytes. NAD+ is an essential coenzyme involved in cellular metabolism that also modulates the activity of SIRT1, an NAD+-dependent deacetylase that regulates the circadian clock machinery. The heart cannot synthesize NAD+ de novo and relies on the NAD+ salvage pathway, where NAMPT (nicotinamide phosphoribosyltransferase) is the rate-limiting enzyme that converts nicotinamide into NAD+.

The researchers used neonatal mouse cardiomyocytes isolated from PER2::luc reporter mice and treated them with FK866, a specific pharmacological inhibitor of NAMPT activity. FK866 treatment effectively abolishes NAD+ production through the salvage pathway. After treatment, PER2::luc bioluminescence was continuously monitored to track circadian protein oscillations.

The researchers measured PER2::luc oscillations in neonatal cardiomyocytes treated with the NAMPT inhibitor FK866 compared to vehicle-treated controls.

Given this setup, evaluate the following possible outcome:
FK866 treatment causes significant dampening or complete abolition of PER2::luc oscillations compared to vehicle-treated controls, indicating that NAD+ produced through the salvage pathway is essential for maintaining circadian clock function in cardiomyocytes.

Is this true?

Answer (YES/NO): YES